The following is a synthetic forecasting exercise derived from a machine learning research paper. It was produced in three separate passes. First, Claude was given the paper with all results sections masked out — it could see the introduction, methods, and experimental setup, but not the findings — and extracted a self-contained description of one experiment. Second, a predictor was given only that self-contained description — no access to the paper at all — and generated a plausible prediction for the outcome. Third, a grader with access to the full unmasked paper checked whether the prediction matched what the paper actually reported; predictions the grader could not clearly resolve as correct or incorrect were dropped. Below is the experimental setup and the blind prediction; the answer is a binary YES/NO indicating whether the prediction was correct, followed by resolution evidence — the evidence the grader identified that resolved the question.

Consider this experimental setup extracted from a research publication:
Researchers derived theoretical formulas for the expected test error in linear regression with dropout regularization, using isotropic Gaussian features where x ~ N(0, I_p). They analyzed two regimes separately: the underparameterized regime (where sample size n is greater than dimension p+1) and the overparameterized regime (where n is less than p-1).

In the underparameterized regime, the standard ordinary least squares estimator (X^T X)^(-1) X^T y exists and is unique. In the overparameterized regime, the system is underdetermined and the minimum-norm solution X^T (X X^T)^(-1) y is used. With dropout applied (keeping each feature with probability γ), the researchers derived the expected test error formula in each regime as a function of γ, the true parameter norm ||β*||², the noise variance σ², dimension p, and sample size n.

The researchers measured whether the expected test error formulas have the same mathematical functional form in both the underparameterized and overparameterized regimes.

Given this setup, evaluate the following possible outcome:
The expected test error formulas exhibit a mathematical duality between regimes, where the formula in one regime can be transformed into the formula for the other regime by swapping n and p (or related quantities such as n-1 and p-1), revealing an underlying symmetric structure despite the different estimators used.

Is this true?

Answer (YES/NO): NO